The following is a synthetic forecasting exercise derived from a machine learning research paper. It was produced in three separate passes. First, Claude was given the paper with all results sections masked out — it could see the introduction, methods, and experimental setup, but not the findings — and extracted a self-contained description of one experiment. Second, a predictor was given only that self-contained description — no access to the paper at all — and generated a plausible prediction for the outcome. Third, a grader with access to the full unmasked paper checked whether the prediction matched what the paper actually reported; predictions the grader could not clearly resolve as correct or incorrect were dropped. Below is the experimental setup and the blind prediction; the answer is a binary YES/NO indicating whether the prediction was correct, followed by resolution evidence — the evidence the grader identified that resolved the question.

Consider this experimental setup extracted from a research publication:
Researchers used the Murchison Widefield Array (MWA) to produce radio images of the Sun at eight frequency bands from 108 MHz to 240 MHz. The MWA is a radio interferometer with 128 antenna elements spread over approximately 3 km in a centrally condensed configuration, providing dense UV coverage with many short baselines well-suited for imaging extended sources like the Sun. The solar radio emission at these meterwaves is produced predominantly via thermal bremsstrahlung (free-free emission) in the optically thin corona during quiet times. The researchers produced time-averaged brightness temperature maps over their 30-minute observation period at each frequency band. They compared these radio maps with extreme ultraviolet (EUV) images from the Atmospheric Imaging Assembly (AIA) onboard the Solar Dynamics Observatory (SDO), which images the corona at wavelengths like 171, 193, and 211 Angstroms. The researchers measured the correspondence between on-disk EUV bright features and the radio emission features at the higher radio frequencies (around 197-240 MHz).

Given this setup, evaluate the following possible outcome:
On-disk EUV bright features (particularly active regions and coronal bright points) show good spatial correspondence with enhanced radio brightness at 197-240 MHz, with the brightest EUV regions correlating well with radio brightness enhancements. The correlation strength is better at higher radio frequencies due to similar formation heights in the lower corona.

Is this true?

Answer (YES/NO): YES